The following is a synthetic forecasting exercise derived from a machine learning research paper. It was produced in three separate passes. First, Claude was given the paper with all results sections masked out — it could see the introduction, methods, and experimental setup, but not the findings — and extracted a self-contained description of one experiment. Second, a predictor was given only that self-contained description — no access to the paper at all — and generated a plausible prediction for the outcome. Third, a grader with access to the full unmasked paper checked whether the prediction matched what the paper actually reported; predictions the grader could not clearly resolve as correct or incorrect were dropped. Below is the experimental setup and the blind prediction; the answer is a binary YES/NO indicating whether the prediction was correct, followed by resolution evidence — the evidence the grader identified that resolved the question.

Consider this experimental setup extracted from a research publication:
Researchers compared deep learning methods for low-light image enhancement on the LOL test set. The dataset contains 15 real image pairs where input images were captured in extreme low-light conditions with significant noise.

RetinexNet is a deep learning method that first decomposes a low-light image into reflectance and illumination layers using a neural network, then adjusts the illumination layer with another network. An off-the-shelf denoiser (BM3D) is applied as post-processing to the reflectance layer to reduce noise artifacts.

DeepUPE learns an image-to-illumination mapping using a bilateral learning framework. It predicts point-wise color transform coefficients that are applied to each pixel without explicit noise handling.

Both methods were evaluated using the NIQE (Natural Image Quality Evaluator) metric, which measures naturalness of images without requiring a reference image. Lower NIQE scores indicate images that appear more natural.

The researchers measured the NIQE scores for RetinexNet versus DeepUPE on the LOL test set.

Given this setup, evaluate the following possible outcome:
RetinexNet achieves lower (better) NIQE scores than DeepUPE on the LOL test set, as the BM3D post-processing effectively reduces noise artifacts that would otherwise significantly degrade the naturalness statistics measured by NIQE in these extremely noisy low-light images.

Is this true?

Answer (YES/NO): NO